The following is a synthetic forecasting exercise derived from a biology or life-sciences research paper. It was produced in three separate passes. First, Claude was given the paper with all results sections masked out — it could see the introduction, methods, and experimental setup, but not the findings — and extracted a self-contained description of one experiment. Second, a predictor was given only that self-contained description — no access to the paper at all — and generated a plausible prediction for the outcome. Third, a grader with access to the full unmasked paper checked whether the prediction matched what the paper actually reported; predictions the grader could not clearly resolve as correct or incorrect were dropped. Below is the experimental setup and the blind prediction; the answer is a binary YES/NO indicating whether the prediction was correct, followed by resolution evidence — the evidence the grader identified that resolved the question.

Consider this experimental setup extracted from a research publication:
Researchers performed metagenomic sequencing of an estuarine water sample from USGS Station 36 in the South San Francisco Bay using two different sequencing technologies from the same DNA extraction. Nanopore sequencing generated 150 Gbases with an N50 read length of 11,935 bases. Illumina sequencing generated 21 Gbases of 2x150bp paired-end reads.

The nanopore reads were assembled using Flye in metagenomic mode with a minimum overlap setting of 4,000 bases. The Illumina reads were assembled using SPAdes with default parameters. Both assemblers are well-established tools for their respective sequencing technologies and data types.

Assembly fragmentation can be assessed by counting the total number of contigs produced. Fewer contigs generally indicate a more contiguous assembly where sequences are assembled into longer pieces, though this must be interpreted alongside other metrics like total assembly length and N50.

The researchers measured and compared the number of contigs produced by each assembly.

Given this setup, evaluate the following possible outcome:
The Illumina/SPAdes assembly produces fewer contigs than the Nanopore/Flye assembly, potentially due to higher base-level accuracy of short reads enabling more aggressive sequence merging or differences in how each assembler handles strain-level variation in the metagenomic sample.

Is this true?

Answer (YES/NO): NO